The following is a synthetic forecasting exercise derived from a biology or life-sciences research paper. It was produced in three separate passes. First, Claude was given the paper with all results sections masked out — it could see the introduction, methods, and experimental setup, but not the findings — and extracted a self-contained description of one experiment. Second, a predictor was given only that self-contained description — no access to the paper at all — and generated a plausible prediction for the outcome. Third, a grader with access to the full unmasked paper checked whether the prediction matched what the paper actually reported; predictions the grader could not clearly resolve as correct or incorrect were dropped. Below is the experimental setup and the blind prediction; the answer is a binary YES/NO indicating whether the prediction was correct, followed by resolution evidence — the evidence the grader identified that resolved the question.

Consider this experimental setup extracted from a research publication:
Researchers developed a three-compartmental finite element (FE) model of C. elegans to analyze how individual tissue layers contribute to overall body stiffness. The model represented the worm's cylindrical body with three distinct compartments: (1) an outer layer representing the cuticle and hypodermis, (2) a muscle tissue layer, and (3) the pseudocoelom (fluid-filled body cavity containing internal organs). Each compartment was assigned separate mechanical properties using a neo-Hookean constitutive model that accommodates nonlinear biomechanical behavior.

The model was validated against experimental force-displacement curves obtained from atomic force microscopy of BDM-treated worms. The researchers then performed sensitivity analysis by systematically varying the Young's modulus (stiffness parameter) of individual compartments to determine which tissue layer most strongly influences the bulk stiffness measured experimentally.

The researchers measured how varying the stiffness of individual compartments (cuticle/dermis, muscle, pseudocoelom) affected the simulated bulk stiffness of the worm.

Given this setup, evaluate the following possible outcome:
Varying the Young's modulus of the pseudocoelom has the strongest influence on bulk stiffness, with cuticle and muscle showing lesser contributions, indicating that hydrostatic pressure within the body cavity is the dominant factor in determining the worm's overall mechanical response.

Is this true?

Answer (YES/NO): YES